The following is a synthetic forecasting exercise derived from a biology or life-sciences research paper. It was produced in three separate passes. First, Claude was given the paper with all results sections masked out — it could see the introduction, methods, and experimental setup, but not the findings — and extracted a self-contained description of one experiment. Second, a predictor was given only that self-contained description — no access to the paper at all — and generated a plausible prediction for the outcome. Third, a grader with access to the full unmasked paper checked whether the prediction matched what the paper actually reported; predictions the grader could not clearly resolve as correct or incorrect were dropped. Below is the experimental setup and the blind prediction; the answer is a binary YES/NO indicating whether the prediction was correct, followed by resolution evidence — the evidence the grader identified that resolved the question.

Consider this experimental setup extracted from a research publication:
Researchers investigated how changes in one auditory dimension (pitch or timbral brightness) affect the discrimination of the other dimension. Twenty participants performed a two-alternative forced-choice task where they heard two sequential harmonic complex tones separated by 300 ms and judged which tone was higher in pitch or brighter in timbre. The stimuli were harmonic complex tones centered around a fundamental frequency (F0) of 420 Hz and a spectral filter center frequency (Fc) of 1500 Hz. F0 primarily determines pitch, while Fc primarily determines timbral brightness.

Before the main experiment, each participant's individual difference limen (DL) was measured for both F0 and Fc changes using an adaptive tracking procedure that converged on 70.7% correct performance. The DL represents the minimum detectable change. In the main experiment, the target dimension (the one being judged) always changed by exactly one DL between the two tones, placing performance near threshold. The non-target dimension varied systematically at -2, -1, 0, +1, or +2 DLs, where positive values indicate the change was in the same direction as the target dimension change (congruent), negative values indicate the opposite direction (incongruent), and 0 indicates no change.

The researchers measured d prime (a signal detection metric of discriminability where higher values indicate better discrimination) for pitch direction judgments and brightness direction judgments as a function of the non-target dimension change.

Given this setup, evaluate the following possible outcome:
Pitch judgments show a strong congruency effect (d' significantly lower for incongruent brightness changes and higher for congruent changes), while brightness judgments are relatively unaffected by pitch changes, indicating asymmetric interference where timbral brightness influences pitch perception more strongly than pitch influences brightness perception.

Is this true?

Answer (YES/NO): NO